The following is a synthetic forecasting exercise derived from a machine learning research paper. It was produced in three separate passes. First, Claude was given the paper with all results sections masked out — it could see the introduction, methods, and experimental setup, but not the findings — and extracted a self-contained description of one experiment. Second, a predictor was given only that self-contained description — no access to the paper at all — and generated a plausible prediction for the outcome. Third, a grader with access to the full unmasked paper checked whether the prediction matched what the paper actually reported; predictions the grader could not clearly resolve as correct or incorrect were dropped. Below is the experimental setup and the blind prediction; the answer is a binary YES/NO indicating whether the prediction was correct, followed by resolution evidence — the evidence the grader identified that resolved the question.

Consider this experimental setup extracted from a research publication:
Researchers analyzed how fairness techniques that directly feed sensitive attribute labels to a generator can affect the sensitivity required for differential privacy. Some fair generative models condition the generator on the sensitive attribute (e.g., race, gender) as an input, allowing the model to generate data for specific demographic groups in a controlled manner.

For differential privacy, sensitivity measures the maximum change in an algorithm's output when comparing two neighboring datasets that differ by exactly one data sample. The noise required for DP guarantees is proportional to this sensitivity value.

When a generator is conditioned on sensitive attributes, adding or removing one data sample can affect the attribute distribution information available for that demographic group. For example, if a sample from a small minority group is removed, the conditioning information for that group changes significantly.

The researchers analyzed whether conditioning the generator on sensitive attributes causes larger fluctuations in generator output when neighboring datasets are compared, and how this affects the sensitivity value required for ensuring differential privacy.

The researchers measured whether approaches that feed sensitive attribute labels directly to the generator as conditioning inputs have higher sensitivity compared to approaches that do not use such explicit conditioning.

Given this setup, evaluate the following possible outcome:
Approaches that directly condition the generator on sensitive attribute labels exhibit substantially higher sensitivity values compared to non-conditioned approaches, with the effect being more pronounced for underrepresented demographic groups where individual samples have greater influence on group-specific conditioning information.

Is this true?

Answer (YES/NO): NO